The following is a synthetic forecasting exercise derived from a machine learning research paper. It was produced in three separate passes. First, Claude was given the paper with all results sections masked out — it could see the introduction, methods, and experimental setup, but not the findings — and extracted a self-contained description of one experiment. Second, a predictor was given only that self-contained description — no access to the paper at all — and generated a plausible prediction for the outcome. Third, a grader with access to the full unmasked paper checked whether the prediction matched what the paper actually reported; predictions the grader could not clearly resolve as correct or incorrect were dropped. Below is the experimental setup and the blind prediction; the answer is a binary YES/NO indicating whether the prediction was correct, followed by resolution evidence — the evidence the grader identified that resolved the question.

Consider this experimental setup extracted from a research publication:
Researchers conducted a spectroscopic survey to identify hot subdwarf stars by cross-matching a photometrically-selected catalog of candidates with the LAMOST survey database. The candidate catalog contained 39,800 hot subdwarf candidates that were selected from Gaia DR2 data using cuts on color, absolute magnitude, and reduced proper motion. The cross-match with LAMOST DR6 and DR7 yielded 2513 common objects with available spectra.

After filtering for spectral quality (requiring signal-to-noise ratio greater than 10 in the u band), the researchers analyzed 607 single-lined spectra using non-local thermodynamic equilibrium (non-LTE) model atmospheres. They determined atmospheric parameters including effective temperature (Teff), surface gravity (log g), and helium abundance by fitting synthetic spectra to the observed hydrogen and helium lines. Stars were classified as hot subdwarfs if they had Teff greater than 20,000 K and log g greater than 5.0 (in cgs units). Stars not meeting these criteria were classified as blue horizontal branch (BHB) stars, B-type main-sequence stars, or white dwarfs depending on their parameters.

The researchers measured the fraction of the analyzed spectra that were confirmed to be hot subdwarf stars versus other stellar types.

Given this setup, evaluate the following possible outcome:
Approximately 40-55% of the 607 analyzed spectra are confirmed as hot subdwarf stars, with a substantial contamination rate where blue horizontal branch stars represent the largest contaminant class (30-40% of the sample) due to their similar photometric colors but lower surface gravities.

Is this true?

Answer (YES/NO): NO